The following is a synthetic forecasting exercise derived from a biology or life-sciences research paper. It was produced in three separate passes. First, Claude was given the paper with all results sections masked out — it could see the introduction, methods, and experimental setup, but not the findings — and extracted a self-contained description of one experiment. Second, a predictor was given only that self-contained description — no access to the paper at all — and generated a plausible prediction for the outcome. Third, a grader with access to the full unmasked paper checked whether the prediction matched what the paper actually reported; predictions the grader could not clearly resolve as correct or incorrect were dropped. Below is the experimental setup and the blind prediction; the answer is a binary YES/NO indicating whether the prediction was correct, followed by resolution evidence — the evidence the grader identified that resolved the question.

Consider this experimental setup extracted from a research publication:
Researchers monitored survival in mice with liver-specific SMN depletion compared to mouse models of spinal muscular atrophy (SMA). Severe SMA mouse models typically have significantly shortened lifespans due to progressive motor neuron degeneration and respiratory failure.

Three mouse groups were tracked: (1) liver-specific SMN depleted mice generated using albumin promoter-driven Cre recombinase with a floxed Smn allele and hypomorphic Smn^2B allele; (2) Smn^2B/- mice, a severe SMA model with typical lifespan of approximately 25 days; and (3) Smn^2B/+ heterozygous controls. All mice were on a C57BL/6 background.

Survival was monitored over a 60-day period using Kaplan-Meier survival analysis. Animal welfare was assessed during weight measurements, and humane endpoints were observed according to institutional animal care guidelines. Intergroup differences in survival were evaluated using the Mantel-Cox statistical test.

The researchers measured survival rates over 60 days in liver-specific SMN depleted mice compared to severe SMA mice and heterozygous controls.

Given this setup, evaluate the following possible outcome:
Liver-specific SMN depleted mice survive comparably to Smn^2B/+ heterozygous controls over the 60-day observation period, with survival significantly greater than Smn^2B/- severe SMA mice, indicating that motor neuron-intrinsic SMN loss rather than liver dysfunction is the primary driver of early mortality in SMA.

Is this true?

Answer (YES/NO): YES